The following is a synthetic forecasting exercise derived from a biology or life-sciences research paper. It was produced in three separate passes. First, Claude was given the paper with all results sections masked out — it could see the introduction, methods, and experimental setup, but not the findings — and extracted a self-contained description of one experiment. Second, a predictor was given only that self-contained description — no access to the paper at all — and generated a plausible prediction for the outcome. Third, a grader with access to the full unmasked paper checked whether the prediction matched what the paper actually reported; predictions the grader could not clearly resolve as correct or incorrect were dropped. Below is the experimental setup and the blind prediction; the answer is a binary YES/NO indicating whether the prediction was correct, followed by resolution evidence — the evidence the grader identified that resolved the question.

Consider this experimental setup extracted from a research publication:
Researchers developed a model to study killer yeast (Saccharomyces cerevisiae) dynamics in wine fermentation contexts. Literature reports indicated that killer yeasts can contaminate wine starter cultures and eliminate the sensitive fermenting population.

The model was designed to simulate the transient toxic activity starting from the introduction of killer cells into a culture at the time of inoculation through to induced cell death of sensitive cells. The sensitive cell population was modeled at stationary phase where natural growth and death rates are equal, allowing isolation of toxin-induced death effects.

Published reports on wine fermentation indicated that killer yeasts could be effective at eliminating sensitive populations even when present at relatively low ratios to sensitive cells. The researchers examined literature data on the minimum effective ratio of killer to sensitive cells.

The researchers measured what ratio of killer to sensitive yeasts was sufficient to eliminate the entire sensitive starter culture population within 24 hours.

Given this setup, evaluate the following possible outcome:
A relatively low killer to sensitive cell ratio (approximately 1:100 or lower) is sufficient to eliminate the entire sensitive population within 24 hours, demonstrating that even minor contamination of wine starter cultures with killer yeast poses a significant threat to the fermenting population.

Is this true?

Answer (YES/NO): YES